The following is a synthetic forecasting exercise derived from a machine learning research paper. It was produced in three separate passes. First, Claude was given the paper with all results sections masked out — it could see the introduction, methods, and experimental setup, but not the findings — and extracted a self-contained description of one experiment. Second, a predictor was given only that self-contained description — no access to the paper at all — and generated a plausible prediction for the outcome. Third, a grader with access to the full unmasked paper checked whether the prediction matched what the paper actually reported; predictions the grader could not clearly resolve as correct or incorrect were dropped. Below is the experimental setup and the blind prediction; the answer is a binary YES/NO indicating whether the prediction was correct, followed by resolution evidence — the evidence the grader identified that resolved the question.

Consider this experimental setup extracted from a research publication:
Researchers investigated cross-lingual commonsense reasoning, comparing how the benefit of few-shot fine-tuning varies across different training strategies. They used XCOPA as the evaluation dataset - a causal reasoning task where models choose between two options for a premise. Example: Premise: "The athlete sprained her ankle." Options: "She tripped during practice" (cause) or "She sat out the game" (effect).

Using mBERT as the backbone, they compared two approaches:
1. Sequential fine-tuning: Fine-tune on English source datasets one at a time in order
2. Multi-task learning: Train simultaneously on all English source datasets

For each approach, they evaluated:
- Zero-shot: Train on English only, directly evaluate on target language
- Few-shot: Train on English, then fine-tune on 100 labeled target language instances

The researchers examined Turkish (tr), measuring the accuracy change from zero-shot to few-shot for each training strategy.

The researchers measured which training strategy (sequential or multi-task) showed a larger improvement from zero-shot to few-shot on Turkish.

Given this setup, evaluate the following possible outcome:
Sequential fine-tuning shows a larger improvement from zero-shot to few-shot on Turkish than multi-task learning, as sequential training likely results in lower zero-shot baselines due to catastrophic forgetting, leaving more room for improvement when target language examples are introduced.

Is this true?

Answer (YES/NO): YES